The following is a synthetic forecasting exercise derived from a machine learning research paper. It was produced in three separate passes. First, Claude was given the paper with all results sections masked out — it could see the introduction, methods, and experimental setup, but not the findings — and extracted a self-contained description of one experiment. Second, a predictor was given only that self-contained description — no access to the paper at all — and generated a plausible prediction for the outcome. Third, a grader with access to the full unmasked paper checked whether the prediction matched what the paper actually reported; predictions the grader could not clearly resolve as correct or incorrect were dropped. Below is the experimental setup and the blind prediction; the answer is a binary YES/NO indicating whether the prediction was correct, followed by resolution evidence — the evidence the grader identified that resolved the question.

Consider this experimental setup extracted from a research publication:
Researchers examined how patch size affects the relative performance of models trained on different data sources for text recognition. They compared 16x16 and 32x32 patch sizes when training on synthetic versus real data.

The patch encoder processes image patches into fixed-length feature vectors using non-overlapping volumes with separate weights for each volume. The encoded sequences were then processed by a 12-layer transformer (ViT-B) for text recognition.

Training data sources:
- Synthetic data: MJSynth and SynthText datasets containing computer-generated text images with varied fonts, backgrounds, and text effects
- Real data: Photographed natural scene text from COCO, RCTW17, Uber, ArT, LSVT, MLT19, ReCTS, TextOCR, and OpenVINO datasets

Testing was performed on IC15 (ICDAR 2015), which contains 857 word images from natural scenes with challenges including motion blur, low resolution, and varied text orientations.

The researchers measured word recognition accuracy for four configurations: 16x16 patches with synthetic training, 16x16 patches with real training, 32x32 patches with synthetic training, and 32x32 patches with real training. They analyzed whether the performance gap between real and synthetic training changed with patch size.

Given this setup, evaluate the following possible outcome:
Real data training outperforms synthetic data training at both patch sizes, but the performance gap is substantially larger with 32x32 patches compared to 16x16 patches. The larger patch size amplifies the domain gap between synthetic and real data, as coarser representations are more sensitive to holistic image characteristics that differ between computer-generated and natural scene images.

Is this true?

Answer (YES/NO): YES